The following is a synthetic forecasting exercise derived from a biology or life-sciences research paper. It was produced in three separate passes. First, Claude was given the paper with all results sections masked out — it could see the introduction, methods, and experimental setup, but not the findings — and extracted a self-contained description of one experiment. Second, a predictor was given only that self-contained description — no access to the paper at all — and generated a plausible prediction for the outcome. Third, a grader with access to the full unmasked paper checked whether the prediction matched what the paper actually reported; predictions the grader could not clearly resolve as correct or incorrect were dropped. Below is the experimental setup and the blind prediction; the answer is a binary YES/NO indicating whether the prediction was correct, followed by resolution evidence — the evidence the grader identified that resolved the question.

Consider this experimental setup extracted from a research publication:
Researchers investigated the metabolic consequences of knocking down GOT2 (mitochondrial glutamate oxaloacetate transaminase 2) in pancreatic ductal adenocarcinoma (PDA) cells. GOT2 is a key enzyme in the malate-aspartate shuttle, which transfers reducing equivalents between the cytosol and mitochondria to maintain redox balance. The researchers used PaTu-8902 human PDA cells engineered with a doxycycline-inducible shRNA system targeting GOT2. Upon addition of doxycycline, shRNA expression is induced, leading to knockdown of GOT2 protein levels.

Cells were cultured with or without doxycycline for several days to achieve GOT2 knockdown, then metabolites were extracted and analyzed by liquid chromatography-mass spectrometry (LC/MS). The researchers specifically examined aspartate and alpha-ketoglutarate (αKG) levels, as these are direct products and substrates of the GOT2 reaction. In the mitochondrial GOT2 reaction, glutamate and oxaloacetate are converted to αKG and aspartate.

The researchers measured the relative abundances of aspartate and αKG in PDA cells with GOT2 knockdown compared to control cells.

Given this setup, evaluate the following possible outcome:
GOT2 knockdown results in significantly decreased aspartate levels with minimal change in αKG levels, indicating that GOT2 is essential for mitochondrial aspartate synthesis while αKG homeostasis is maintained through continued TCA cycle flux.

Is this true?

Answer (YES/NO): NO